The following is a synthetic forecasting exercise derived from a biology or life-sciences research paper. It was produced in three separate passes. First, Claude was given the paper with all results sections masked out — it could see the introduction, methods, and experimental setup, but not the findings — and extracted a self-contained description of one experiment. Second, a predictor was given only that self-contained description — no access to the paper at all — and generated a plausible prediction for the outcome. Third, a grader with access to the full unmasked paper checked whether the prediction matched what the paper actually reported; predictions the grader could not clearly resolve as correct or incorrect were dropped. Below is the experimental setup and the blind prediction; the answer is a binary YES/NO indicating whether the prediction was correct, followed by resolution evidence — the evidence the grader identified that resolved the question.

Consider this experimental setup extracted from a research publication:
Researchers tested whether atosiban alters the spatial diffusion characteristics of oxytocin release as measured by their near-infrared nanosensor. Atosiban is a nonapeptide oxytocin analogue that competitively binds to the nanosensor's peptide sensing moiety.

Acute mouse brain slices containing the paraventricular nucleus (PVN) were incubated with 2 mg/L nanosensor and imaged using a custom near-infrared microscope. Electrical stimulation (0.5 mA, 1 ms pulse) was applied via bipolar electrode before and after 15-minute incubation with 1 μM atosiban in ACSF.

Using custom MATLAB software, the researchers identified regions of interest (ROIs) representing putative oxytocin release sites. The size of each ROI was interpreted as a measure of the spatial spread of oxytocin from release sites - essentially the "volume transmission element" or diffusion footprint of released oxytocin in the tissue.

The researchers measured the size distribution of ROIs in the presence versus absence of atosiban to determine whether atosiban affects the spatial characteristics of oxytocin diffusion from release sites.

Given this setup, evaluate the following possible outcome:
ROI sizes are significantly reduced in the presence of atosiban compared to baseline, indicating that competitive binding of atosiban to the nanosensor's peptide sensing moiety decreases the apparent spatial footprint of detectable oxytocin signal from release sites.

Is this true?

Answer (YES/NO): NO